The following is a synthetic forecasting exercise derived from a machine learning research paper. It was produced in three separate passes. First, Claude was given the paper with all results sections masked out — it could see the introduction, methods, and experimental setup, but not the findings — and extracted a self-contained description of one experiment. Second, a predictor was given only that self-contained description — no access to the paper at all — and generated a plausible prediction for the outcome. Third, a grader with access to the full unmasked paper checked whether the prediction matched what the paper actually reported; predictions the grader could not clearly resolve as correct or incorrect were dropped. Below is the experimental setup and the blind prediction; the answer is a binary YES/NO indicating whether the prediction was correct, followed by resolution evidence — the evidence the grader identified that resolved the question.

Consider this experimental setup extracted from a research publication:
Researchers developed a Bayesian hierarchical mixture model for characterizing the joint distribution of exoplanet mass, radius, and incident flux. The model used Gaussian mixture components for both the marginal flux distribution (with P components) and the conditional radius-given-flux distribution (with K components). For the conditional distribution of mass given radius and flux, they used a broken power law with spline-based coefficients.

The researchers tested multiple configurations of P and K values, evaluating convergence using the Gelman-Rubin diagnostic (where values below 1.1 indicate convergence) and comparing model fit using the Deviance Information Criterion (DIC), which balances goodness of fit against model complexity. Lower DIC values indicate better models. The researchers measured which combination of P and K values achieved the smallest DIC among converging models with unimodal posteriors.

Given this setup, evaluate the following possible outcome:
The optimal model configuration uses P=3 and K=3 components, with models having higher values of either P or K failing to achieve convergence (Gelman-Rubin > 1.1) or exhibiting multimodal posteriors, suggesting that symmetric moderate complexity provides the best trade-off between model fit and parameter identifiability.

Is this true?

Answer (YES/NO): NO